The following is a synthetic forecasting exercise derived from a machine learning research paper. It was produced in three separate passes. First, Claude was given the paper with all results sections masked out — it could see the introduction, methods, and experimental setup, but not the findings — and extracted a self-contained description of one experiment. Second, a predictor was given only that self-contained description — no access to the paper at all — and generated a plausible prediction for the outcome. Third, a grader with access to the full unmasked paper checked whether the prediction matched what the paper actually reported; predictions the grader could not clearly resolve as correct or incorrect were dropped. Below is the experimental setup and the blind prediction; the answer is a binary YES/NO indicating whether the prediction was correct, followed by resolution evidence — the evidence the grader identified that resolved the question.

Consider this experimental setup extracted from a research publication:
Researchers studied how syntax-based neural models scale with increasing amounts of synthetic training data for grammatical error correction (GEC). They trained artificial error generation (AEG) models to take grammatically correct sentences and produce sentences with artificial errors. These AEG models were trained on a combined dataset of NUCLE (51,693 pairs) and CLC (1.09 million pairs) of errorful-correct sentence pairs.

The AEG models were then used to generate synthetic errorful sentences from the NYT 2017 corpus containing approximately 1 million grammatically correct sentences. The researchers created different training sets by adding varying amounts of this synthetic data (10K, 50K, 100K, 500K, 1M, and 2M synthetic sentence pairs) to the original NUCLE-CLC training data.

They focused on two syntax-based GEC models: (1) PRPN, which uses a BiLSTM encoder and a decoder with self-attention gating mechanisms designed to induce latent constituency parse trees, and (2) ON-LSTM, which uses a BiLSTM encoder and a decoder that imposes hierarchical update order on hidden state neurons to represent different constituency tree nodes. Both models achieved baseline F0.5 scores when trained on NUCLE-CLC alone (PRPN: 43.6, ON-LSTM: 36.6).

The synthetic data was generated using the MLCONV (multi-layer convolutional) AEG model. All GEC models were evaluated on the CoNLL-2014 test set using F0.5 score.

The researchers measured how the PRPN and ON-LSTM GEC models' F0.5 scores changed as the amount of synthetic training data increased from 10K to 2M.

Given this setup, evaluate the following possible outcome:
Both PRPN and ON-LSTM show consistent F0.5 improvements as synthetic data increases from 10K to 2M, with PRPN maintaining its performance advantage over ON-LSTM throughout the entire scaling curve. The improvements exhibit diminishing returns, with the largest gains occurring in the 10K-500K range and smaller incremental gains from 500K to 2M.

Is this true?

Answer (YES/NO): NO